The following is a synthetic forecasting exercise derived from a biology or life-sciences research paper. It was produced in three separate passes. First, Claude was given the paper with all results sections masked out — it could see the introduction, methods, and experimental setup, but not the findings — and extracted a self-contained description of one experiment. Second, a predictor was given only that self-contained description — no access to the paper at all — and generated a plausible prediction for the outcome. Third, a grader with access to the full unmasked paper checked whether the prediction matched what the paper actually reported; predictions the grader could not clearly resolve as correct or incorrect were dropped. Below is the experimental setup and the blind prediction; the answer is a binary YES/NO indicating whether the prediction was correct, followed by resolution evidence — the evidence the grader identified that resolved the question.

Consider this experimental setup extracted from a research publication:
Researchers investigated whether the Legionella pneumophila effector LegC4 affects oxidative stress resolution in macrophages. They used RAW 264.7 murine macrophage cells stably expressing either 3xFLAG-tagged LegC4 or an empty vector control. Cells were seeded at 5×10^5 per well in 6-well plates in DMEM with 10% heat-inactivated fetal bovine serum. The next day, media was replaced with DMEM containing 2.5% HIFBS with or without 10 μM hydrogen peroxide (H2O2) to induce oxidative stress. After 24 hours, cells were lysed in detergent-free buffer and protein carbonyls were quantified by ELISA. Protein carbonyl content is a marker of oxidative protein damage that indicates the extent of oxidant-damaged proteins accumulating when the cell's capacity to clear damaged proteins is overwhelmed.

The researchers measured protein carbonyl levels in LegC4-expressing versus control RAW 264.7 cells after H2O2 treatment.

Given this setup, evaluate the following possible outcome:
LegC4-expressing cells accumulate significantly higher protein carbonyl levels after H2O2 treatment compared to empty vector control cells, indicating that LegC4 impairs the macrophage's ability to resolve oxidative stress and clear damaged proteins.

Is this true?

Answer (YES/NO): YES